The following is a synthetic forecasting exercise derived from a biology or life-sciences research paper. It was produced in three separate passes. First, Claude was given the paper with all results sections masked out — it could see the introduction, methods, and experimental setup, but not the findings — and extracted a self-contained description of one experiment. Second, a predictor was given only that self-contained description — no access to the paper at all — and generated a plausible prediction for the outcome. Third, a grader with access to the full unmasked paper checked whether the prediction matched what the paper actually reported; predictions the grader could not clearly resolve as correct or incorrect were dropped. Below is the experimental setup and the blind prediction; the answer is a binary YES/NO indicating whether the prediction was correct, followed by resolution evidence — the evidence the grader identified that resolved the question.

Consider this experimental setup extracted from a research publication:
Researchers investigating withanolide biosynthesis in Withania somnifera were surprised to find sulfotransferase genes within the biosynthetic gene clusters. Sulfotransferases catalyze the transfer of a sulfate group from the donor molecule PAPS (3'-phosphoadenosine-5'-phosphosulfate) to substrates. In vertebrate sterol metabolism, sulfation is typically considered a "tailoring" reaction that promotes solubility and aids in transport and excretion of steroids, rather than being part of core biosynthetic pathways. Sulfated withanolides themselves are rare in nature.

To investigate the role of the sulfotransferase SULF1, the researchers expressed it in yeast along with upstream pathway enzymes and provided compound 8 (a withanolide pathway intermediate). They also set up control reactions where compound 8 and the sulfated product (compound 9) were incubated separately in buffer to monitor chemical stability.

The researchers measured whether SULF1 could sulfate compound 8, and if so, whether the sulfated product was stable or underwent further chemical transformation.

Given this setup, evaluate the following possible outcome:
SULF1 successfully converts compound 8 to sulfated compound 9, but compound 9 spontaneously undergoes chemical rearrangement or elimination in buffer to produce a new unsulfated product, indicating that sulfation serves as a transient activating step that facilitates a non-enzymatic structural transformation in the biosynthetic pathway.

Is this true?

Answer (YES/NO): YES